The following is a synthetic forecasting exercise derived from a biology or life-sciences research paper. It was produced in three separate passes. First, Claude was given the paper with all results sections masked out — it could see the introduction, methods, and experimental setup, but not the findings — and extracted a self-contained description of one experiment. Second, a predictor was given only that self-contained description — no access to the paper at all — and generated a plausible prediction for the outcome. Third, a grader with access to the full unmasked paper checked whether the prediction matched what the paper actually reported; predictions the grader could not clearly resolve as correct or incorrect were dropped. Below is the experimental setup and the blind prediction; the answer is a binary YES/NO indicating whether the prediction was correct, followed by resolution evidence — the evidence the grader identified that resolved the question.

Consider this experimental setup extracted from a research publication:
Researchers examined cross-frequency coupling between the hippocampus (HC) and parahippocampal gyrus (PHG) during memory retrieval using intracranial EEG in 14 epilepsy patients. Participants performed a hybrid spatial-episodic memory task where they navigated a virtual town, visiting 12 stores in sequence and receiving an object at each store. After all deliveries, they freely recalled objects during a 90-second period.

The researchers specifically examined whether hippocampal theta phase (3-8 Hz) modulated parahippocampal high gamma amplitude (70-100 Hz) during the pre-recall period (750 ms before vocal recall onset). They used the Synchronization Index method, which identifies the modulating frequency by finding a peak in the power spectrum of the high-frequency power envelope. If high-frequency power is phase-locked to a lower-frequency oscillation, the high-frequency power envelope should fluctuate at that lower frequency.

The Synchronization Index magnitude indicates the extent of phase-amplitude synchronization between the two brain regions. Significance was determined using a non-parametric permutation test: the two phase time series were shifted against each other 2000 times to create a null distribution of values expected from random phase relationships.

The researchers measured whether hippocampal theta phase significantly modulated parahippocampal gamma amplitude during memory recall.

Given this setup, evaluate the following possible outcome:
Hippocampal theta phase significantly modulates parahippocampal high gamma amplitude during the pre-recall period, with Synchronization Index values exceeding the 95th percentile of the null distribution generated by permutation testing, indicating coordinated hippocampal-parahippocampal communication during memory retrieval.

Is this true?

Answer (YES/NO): YES